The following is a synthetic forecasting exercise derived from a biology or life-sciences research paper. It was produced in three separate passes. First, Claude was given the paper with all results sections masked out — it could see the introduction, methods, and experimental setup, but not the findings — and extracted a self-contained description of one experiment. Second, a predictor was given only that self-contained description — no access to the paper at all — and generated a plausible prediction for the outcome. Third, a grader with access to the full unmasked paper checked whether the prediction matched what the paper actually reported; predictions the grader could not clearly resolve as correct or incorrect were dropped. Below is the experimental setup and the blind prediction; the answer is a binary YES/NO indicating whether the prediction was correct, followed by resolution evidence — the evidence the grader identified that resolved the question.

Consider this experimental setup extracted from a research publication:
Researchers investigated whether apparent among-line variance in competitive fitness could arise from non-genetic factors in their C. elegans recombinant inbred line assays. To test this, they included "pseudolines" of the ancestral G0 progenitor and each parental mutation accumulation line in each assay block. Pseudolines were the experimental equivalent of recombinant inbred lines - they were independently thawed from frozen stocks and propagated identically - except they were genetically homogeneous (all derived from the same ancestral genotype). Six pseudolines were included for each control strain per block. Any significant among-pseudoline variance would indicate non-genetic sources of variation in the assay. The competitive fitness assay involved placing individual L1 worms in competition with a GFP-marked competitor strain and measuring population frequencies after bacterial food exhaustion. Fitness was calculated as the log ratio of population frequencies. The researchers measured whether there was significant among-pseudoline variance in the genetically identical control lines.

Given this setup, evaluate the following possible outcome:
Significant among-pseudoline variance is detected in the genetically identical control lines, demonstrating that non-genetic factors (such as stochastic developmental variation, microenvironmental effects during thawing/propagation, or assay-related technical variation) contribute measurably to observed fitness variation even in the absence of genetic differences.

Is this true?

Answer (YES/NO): NO